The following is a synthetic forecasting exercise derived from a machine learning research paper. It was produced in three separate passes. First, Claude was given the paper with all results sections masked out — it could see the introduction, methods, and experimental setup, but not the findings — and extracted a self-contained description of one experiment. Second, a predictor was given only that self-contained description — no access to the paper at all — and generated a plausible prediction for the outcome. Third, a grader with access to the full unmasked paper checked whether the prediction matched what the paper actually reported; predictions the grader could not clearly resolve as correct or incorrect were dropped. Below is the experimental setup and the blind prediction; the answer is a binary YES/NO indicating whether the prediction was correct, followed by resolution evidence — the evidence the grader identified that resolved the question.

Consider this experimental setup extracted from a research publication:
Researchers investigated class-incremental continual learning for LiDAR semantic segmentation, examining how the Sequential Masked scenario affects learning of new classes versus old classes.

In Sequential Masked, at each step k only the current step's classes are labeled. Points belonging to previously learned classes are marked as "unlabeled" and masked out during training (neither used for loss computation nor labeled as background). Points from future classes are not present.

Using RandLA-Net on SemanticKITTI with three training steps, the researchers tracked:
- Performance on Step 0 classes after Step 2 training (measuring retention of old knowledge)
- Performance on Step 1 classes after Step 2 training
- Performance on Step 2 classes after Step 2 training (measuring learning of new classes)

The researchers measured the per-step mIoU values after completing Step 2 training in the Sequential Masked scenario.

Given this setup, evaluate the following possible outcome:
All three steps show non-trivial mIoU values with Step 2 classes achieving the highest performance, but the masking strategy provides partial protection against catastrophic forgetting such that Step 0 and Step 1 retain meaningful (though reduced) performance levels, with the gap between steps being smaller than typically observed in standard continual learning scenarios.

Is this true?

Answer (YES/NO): NO